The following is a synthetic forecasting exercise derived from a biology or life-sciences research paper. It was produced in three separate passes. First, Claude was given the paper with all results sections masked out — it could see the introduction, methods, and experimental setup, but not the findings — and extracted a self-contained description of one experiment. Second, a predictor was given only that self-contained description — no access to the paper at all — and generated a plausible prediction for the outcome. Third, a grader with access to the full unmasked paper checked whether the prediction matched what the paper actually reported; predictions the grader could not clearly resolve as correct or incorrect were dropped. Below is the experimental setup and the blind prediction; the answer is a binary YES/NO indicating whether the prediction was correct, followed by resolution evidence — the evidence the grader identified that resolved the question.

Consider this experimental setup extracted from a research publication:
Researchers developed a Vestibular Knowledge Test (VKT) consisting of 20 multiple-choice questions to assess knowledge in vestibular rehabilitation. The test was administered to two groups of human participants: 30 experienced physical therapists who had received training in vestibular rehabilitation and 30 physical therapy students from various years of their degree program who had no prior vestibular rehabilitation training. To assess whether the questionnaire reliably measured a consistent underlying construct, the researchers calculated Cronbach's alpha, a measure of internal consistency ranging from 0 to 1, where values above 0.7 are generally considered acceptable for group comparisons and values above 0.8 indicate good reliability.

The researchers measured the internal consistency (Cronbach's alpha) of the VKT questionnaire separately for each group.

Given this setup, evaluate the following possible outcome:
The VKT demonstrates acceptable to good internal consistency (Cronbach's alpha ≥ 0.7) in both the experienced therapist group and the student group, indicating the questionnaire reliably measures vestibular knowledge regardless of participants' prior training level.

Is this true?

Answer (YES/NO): NO